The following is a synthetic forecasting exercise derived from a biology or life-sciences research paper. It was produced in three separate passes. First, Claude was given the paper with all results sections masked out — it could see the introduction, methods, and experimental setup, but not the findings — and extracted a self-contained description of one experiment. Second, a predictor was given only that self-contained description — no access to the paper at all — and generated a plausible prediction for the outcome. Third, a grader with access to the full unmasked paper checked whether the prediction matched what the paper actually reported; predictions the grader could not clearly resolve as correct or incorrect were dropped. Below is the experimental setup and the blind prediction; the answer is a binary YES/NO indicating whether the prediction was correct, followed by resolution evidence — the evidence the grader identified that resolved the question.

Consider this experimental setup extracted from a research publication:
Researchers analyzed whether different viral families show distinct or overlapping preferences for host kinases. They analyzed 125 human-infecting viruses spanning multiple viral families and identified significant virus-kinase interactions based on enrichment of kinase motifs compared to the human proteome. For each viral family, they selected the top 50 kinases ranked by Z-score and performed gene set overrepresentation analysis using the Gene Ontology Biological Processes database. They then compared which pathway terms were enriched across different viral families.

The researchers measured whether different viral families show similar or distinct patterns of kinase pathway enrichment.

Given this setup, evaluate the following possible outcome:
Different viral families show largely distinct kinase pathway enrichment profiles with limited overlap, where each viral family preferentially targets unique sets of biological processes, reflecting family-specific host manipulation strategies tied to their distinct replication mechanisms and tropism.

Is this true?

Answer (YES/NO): NO